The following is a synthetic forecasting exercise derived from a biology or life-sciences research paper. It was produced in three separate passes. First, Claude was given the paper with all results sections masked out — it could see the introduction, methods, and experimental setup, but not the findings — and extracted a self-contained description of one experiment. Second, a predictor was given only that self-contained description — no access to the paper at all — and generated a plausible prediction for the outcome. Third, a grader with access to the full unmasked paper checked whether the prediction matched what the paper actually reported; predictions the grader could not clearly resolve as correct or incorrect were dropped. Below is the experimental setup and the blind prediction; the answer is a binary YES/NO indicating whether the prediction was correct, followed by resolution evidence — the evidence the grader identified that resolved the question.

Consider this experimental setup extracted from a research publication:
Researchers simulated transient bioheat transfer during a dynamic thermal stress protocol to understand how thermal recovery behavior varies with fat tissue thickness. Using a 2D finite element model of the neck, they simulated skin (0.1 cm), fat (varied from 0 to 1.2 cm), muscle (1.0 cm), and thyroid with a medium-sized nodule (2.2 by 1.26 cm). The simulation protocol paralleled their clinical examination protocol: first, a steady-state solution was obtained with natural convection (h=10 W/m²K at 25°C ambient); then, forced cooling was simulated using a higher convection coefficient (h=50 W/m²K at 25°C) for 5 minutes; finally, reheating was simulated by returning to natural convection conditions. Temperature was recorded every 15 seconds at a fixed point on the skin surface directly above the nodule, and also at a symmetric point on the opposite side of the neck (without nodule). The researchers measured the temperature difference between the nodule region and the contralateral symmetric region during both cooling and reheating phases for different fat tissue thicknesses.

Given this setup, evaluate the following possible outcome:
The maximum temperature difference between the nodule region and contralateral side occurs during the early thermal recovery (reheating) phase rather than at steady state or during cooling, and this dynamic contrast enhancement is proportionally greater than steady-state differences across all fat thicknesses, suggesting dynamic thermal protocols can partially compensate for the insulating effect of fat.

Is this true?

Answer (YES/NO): NO